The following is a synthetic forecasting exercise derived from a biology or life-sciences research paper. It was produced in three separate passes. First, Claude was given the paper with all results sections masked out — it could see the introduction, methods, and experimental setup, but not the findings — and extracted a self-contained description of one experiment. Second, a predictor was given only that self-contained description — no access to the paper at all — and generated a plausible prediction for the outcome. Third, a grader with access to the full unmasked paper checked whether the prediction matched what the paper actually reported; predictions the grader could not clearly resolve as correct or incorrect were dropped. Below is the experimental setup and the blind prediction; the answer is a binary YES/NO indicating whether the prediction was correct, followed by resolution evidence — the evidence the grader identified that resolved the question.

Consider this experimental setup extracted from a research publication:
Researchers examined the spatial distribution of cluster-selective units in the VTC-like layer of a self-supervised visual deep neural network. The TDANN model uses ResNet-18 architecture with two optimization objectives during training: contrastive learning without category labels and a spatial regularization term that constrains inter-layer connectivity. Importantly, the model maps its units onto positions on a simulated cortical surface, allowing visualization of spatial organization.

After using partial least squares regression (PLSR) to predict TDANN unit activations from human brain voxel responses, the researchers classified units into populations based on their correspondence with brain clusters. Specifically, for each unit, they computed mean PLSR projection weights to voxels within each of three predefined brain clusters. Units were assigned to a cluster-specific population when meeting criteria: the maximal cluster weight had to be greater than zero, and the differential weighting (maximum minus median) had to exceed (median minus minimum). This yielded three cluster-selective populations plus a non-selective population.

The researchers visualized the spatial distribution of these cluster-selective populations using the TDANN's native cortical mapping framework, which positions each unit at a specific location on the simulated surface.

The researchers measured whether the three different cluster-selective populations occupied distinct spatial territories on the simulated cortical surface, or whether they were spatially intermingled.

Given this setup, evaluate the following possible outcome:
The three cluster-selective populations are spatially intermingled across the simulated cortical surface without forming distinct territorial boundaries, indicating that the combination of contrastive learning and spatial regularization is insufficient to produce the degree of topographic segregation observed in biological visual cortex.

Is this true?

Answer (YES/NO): NO